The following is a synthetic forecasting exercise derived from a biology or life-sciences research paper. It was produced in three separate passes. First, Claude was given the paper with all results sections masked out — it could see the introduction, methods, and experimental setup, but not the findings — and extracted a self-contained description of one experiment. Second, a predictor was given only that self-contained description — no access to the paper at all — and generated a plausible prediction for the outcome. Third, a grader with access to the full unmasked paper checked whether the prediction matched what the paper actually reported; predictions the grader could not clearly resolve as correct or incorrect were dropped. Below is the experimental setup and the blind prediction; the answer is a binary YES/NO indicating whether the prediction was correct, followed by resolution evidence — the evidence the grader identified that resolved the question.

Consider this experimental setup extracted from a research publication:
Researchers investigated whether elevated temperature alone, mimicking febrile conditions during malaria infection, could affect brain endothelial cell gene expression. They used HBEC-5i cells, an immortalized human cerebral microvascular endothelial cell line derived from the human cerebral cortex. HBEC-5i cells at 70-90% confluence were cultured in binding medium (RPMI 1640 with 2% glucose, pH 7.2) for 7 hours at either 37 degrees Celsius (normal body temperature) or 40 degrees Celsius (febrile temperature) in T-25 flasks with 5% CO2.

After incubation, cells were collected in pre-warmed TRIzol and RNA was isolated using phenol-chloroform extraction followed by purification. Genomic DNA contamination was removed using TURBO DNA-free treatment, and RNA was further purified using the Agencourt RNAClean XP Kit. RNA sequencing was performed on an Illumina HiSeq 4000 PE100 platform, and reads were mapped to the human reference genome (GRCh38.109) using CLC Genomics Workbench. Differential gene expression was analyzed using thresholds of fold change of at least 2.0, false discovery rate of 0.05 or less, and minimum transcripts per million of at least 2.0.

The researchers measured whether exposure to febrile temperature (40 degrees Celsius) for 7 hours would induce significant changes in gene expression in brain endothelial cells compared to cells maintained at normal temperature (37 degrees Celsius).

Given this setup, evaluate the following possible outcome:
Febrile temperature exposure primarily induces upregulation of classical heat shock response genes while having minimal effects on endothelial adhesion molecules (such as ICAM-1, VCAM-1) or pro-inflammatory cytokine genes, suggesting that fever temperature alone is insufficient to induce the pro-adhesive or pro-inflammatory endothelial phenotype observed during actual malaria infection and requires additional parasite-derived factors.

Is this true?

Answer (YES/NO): YES